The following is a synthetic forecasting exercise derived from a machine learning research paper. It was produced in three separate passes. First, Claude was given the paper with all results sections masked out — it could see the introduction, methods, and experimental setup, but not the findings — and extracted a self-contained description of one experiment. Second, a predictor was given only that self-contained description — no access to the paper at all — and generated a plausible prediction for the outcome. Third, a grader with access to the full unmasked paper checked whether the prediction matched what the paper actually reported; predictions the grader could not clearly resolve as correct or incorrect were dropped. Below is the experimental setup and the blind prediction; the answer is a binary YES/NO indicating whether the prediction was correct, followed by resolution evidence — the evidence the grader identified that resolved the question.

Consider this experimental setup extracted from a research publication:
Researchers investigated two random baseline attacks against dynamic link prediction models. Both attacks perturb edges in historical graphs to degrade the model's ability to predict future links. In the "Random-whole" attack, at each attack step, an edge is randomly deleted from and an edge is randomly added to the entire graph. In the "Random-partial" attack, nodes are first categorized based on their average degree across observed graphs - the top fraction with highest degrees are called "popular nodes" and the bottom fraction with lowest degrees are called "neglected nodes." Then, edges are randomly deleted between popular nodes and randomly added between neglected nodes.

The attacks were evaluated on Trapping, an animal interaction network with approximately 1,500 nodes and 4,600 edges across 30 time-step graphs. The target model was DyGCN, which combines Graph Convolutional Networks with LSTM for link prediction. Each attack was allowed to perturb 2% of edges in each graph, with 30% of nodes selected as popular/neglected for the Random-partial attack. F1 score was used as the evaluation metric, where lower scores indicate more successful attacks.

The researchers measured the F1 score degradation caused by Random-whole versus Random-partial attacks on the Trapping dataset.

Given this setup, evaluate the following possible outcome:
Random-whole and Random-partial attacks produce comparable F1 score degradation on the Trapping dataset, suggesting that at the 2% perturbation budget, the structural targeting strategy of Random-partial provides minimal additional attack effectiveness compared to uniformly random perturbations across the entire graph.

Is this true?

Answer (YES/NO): NO